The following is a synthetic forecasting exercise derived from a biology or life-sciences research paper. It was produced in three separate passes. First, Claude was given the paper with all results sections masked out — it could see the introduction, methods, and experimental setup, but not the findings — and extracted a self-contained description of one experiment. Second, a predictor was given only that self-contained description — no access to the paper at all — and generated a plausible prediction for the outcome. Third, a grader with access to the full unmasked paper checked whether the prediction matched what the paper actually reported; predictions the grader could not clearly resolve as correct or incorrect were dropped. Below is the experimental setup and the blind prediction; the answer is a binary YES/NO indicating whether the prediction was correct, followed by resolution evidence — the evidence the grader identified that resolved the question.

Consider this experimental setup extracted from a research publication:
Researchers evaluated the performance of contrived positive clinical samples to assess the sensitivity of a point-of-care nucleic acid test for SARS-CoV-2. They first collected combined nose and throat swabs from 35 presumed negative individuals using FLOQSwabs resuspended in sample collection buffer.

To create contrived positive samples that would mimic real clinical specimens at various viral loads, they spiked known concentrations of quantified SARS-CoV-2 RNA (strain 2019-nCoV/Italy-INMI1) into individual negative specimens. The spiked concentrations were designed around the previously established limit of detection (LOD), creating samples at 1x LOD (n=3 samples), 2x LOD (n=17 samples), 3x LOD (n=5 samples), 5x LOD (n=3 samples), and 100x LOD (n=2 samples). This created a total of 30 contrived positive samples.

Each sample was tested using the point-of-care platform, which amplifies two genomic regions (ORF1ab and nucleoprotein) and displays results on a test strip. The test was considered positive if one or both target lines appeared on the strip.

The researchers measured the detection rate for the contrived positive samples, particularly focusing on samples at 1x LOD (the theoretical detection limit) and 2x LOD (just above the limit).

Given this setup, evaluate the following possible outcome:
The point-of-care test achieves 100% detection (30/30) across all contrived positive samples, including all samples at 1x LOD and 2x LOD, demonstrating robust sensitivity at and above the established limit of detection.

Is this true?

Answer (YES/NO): YES